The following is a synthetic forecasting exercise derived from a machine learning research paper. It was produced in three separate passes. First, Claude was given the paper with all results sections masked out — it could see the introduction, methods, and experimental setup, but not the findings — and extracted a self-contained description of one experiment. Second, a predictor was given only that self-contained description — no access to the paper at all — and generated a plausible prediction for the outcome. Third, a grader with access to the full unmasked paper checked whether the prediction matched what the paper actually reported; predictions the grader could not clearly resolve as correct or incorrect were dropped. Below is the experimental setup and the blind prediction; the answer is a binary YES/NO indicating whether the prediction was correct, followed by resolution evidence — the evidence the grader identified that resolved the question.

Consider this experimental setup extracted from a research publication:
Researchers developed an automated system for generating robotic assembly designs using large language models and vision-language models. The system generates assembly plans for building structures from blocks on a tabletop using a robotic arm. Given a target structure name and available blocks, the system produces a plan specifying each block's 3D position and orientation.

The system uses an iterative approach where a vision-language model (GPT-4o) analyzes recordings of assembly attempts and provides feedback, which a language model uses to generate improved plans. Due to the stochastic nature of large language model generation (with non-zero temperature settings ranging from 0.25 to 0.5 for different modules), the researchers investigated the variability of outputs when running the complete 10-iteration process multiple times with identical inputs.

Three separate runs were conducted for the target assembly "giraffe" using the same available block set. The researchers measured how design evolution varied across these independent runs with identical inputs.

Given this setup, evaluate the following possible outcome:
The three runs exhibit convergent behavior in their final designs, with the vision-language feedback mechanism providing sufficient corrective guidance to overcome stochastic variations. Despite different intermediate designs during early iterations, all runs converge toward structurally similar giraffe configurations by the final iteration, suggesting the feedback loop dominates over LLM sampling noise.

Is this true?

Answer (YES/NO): NO